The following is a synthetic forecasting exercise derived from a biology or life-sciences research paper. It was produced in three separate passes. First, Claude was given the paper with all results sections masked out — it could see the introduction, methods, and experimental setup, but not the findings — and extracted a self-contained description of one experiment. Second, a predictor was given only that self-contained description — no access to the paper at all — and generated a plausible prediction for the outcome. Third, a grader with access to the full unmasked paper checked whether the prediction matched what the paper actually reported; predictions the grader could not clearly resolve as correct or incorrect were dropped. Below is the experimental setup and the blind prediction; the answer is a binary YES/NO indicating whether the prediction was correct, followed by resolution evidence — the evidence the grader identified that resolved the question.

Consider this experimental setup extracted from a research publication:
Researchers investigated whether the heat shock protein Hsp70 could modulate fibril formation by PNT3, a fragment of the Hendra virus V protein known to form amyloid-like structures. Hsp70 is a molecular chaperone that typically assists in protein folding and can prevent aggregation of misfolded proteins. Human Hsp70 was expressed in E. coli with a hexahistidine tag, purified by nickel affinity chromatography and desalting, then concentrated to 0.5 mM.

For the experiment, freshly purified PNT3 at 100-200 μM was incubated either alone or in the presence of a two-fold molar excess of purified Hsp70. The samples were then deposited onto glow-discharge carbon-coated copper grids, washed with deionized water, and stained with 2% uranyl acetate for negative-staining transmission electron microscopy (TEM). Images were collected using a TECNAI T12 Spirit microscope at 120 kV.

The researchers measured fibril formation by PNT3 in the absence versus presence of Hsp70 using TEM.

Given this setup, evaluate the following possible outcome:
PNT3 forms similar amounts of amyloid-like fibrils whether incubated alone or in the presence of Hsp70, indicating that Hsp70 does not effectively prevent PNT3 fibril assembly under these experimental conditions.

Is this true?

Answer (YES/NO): NO